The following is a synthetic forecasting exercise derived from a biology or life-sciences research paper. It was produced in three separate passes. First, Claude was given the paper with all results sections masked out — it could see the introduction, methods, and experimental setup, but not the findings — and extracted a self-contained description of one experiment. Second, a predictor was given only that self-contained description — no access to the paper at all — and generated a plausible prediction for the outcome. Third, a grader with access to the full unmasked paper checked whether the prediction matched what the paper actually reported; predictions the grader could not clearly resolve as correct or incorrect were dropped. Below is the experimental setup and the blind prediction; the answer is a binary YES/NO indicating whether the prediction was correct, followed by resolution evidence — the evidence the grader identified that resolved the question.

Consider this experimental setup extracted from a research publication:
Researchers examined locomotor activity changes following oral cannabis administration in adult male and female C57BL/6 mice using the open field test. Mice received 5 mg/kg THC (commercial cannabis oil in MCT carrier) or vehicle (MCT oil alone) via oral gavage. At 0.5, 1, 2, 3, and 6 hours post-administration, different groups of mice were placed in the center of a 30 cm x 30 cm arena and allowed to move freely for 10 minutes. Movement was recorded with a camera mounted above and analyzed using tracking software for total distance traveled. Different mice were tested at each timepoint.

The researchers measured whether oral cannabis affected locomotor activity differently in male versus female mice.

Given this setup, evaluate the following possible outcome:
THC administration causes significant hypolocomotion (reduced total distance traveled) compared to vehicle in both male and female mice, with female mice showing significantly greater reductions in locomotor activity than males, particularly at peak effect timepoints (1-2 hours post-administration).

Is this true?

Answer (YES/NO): NO